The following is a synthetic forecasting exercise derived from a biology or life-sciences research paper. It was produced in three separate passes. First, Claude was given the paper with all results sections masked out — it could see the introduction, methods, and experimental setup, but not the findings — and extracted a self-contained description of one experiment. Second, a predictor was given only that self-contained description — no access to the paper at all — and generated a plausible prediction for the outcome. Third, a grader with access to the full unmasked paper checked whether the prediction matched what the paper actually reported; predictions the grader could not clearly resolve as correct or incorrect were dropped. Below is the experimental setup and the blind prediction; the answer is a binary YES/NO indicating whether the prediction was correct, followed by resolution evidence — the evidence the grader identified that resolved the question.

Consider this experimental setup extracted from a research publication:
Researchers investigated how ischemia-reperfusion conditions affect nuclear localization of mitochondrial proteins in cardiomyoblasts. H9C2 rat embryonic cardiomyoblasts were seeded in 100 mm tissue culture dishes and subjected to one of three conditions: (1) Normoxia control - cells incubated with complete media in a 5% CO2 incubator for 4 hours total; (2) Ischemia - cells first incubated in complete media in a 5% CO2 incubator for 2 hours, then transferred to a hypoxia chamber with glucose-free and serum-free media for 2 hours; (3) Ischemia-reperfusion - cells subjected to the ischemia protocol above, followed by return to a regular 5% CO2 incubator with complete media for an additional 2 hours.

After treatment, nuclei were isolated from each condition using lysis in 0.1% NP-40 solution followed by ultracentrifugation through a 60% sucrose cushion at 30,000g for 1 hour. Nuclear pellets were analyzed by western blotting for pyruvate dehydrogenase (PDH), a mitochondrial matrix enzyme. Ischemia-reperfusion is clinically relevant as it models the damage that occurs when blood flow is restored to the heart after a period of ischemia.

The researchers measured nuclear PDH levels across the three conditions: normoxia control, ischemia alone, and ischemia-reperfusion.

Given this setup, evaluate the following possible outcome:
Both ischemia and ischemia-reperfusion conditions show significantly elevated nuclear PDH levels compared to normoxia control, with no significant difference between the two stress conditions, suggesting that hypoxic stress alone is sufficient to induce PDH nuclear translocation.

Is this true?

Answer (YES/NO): NO